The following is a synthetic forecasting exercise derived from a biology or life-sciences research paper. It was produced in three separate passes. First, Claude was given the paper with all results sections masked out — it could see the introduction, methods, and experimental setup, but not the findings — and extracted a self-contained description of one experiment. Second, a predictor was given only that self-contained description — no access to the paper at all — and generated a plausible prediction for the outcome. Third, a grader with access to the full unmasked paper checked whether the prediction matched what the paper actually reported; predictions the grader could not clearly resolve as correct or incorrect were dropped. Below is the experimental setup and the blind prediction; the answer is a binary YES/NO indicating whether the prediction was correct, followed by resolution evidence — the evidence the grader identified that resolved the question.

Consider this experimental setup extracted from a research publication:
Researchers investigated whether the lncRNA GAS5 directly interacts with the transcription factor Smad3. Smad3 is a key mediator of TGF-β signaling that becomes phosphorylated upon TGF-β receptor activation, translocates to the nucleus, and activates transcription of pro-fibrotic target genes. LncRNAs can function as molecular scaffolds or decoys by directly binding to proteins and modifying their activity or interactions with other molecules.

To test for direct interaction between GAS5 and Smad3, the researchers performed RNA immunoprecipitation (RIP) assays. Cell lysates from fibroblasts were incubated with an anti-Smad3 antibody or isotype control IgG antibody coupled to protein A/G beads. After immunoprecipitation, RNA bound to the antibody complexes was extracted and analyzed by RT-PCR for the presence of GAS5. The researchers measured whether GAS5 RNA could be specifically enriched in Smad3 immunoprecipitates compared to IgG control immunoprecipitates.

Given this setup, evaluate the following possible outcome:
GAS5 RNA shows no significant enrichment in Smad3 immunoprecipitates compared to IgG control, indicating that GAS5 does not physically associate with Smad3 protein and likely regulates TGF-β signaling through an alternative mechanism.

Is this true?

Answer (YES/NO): NO